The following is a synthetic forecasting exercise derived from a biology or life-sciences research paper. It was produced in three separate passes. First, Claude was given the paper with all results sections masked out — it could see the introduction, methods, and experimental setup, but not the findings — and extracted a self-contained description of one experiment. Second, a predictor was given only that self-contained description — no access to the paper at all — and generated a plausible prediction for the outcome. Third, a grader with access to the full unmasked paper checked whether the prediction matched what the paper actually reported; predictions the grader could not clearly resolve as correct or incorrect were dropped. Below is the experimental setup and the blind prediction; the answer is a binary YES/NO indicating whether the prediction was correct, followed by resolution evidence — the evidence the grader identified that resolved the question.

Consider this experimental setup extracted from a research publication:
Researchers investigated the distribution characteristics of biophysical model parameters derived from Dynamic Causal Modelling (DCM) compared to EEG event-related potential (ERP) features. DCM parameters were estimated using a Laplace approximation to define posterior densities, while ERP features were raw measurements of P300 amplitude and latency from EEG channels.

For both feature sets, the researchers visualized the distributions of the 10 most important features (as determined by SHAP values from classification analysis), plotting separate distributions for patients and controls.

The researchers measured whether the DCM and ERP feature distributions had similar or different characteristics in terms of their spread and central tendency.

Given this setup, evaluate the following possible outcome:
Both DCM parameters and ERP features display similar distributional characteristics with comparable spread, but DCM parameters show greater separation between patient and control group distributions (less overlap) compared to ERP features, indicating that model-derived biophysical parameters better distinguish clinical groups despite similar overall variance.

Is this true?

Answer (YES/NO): NO